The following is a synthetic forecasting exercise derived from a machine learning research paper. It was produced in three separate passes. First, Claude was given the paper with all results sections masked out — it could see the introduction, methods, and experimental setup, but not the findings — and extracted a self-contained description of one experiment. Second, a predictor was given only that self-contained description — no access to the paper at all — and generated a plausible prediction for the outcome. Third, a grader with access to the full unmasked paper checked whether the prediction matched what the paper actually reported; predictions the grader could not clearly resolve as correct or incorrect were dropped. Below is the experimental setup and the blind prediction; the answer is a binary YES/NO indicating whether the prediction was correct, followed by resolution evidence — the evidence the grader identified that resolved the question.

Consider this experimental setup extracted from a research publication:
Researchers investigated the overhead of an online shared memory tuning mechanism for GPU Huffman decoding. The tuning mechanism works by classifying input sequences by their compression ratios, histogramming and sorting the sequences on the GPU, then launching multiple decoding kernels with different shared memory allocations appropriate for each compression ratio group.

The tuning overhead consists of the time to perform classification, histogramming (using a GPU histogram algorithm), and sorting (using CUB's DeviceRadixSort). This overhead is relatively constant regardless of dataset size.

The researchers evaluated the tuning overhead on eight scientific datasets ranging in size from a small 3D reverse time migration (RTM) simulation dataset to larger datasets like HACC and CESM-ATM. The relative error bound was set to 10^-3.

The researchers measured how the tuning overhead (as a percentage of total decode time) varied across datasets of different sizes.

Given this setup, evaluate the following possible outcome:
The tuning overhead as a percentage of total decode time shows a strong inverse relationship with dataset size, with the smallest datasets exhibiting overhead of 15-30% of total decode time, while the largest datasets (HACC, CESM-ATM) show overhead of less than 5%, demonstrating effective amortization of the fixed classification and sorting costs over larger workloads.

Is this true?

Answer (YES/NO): NO